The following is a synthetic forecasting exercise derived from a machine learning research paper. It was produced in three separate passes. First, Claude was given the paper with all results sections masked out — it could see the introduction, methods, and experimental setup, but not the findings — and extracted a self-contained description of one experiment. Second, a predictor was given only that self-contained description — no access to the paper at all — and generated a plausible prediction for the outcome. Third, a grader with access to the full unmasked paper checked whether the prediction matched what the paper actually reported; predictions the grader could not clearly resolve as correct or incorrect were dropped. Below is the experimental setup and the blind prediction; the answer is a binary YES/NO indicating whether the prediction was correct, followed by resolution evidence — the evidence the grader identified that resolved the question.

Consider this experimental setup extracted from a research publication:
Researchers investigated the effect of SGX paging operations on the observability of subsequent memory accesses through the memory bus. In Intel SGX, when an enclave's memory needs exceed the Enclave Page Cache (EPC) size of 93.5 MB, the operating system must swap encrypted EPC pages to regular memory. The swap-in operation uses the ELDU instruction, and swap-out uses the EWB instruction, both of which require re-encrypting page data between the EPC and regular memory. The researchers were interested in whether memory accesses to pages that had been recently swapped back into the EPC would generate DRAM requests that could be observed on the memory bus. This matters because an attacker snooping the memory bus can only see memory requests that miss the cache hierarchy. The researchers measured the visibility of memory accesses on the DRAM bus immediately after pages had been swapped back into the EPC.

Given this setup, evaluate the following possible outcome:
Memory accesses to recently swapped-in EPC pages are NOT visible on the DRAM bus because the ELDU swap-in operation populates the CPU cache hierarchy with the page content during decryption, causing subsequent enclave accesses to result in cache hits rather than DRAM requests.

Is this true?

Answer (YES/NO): YES